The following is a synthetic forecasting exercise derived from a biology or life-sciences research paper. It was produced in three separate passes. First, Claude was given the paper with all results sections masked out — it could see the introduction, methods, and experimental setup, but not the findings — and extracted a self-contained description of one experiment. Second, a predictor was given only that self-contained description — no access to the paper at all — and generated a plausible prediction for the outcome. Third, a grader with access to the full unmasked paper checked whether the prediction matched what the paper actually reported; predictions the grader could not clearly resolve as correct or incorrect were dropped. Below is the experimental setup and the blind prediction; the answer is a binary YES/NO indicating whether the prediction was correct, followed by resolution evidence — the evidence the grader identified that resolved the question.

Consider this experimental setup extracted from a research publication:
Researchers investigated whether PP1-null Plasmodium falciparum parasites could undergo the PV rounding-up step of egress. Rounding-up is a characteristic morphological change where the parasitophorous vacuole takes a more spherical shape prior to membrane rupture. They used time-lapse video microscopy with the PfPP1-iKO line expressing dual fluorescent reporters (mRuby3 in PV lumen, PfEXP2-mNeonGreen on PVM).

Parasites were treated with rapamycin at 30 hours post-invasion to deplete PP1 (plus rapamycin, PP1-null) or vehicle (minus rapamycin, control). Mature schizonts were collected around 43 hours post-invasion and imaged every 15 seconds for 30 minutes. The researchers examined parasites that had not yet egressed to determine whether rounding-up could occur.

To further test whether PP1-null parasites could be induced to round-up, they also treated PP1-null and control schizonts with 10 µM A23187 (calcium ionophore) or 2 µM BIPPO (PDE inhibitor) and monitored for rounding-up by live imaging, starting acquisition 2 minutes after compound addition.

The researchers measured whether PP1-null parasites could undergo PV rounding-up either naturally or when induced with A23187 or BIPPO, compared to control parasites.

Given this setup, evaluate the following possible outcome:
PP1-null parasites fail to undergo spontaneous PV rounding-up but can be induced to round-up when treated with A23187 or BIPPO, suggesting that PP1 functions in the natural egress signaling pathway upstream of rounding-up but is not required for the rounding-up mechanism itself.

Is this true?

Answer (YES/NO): NO